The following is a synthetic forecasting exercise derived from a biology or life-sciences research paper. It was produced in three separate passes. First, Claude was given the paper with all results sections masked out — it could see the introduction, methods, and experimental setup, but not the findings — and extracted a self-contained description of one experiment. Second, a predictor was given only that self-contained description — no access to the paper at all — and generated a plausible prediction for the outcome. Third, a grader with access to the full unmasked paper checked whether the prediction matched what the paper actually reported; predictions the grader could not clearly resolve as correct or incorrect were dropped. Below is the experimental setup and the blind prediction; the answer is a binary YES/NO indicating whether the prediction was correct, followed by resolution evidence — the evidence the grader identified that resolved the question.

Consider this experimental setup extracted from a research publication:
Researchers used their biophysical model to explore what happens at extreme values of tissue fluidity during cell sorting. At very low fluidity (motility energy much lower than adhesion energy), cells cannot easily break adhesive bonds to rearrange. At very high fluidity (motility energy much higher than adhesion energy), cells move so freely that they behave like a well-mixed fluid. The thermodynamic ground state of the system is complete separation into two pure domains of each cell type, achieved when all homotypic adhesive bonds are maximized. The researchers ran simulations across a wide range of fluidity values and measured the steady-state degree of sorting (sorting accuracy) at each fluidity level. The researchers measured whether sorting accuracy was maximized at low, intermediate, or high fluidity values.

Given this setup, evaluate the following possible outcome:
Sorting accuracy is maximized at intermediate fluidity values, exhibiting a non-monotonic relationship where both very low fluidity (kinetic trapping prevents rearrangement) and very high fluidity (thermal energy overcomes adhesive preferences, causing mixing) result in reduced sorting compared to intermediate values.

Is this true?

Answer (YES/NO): NO